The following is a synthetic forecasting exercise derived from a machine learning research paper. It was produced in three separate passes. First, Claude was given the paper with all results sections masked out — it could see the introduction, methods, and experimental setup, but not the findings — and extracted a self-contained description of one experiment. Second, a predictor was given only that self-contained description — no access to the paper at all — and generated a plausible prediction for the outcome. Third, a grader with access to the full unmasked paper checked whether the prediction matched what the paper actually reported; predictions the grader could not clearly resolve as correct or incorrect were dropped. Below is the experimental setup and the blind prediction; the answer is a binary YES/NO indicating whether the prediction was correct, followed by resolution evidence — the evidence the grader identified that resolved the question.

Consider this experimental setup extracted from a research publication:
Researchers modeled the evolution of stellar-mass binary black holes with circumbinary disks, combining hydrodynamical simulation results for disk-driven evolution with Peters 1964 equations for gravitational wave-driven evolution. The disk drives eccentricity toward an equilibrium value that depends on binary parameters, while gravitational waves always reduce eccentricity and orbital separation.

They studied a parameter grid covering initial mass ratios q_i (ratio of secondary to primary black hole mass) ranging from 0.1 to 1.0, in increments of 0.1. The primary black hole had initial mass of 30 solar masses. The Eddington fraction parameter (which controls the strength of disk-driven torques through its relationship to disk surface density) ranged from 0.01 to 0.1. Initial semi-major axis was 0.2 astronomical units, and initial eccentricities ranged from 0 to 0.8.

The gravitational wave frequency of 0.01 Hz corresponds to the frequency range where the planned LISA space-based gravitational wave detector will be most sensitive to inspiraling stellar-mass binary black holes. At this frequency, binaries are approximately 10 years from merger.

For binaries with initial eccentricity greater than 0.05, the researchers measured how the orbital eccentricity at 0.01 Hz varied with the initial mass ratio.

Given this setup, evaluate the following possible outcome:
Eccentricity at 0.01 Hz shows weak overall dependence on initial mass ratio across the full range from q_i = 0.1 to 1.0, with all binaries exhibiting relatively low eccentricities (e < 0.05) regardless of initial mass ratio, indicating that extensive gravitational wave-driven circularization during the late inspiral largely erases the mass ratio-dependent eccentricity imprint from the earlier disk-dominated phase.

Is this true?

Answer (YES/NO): NO